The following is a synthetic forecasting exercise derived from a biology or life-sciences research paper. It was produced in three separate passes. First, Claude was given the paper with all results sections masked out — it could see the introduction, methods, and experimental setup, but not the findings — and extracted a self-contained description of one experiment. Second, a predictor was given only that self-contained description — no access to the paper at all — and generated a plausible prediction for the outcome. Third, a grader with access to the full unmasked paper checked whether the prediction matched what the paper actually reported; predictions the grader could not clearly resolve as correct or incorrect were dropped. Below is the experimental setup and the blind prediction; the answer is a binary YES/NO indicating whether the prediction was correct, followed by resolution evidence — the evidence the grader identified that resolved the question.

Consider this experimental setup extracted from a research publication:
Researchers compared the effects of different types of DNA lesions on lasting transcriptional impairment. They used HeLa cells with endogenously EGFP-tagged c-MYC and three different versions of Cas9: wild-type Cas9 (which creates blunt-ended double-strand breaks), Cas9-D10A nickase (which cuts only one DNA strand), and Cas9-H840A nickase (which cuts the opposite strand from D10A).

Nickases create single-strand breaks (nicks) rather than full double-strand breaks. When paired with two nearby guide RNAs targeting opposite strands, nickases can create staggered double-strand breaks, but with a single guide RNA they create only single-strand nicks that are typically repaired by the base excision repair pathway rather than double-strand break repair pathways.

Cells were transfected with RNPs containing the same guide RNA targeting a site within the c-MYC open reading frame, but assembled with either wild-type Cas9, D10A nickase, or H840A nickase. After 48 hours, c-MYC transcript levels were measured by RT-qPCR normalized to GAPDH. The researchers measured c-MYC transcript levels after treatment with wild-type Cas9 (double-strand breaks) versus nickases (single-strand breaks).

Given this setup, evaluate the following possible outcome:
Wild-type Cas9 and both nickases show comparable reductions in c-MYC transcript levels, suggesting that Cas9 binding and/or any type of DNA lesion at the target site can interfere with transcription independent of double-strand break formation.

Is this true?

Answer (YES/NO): NO